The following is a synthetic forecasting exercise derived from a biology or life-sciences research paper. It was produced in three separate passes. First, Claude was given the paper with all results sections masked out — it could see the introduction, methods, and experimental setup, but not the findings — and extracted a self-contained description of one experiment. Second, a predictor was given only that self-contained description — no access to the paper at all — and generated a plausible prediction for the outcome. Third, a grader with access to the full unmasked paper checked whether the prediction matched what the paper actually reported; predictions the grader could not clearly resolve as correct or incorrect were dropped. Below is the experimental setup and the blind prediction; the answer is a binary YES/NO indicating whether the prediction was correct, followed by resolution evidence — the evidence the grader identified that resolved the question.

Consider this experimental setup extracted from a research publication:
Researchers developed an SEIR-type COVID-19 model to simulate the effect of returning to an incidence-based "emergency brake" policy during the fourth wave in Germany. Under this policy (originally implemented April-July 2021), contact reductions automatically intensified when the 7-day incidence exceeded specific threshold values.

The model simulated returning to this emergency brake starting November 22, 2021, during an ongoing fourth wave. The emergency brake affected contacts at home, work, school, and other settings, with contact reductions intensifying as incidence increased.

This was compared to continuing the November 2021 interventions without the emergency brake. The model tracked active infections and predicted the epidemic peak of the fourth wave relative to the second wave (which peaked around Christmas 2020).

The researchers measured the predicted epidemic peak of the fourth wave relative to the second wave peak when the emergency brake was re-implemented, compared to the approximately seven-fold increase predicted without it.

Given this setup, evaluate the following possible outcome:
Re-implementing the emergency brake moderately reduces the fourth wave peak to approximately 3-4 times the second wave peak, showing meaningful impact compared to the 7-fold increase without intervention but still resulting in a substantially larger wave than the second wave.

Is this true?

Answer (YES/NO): NO